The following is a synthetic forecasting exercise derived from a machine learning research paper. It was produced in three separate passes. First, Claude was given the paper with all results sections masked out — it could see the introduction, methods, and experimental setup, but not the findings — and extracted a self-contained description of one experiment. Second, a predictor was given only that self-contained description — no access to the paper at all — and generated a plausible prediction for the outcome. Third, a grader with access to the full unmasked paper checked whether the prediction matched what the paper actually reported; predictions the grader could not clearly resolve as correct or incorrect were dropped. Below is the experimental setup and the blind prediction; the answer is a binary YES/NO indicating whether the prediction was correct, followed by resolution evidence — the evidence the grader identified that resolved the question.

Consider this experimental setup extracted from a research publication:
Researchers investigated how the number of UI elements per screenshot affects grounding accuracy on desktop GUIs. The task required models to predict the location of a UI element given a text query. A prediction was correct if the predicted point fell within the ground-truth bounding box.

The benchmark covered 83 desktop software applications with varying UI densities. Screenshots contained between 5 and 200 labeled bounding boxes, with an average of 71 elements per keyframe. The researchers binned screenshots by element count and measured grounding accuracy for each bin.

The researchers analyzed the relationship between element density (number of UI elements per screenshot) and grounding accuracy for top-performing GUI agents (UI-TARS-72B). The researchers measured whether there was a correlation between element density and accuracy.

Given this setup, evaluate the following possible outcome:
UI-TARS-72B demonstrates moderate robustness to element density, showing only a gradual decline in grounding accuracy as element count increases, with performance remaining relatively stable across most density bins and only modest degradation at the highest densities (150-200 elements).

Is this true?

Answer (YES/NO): NO